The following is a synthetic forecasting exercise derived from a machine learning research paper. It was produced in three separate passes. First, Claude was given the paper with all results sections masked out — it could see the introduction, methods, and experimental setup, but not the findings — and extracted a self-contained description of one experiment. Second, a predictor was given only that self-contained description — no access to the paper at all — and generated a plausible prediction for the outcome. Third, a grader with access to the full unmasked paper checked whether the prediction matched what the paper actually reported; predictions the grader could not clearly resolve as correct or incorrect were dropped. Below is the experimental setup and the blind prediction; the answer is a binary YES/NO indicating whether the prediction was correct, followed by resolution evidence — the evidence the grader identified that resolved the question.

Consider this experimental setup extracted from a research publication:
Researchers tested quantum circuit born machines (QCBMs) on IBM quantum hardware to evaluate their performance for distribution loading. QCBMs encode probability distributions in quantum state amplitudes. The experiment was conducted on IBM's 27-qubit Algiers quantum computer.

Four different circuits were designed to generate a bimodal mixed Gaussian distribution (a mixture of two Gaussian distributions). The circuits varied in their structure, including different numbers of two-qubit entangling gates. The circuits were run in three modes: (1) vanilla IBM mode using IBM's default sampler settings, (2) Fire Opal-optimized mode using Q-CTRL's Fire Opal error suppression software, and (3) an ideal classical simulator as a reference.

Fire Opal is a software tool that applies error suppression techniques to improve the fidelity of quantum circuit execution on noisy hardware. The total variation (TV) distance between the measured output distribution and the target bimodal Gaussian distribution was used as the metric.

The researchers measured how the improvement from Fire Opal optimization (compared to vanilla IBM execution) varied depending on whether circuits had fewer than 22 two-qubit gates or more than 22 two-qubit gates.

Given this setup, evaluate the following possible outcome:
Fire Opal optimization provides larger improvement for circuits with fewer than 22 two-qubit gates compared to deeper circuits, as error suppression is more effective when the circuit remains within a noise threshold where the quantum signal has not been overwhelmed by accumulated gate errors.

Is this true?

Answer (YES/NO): NO